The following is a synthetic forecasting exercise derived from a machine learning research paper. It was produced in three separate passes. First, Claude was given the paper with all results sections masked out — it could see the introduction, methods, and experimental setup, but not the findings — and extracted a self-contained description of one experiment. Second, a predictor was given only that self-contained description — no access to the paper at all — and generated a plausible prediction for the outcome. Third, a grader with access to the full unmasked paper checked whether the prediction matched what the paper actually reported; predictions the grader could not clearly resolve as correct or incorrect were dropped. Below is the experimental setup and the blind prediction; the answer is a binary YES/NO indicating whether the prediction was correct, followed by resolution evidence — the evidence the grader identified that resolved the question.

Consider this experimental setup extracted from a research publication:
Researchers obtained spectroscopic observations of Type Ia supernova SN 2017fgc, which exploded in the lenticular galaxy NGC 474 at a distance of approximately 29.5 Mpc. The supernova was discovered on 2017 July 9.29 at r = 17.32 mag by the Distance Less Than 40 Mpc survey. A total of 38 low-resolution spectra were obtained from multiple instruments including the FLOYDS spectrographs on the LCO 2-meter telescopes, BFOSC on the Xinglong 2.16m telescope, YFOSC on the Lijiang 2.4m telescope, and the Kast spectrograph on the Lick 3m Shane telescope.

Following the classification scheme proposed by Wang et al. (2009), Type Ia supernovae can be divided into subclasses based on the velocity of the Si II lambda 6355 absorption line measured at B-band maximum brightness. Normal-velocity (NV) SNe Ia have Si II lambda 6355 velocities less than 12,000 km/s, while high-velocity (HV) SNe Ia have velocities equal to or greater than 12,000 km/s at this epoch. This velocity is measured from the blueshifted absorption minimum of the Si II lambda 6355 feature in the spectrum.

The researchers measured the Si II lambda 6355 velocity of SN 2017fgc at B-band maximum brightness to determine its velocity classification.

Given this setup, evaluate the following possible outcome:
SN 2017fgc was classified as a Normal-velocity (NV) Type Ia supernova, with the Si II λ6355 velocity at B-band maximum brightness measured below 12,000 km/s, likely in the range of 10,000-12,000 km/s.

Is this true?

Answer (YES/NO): NO